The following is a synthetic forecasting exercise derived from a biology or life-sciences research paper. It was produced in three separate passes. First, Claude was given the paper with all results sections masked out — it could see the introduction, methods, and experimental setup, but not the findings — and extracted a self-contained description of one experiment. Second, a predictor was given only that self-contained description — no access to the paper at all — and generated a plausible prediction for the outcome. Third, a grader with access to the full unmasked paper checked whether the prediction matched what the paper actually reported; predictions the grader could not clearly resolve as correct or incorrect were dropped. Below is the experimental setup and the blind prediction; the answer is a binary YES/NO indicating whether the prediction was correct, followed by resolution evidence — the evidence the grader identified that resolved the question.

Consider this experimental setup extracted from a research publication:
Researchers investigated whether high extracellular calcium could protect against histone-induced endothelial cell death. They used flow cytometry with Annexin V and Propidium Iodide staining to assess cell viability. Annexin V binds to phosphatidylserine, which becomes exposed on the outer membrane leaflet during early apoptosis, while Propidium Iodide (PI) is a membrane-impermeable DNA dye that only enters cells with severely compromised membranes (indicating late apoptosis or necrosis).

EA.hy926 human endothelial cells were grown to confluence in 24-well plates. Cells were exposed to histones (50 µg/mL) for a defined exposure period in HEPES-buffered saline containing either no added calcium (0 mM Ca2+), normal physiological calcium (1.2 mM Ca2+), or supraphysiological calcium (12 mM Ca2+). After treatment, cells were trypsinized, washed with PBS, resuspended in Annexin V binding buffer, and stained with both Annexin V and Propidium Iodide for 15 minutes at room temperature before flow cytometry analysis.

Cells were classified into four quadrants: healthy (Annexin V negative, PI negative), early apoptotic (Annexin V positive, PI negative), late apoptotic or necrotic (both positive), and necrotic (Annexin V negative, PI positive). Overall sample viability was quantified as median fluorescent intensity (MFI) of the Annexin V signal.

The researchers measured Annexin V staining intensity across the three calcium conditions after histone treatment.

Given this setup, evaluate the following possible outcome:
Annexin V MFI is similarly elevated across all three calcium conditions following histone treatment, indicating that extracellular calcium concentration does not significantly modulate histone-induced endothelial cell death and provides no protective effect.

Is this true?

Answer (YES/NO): NO